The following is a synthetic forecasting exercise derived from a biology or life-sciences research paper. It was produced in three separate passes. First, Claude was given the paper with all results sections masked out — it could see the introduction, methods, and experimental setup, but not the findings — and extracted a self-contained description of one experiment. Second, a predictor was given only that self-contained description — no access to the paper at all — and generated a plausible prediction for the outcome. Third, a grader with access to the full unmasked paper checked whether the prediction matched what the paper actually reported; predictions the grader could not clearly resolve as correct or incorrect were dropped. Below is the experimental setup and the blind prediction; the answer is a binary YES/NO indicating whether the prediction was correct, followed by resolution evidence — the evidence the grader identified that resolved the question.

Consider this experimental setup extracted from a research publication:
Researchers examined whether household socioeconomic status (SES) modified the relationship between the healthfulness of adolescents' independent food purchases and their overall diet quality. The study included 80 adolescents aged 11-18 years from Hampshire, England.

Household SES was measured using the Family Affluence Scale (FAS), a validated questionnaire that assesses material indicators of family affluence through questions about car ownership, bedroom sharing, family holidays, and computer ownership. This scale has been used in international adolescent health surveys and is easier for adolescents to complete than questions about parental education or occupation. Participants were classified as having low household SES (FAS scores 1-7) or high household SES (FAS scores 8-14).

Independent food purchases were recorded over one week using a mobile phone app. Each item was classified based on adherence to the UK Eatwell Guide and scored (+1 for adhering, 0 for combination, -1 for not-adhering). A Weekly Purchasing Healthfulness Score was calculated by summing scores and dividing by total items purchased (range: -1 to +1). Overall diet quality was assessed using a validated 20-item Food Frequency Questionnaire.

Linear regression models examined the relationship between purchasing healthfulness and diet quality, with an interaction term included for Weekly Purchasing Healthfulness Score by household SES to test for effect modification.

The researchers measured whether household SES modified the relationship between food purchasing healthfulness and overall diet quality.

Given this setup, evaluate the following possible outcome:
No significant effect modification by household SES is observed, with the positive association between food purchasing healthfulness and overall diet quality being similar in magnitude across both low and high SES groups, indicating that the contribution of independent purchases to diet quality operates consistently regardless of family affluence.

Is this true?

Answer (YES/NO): NO